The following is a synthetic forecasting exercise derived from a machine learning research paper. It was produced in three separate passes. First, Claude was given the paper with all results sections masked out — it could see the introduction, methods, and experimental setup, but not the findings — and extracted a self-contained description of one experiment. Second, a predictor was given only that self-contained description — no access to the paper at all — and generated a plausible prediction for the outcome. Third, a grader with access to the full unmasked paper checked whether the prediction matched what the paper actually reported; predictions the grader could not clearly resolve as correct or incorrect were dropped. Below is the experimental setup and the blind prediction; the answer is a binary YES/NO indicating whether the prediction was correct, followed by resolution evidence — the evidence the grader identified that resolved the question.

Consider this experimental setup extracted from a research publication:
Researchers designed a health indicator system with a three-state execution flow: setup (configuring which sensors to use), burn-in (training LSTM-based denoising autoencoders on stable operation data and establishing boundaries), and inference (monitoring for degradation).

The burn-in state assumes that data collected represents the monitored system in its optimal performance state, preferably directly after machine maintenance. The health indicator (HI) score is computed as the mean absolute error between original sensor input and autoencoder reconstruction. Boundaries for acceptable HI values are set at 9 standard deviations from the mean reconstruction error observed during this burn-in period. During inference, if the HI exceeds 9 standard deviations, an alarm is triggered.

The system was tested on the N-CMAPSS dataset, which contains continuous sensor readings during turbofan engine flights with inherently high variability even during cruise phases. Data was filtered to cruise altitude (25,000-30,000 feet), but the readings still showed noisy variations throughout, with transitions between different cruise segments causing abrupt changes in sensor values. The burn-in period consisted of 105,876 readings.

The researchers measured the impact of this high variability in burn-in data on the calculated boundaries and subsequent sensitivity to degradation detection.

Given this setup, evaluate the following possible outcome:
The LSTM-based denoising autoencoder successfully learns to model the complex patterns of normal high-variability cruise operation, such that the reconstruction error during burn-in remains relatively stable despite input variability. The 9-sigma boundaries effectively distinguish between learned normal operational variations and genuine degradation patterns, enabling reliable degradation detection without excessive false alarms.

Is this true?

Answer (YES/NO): NO